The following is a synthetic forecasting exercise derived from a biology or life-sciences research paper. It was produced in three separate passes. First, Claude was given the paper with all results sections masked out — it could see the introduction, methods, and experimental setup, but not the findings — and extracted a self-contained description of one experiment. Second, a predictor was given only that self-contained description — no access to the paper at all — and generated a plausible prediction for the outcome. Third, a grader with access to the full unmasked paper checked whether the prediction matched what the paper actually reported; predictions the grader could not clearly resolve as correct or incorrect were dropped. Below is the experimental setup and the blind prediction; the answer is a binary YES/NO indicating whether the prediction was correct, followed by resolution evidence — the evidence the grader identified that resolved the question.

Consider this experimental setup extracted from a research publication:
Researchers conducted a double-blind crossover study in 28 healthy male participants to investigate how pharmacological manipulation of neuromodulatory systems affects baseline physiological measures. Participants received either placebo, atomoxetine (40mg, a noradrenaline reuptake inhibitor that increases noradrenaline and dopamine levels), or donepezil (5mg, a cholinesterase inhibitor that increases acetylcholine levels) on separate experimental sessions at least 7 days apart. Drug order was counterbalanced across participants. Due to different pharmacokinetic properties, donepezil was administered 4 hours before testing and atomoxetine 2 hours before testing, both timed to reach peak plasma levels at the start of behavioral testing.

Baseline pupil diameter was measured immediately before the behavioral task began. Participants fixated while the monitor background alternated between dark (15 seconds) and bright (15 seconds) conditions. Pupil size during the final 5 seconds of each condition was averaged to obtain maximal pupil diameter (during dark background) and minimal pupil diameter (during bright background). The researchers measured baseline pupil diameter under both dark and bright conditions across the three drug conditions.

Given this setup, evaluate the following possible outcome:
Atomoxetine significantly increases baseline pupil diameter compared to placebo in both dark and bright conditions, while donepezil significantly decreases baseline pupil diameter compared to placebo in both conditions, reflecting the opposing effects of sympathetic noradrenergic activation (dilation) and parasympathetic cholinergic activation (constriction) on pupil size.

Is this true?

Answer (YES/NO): NO